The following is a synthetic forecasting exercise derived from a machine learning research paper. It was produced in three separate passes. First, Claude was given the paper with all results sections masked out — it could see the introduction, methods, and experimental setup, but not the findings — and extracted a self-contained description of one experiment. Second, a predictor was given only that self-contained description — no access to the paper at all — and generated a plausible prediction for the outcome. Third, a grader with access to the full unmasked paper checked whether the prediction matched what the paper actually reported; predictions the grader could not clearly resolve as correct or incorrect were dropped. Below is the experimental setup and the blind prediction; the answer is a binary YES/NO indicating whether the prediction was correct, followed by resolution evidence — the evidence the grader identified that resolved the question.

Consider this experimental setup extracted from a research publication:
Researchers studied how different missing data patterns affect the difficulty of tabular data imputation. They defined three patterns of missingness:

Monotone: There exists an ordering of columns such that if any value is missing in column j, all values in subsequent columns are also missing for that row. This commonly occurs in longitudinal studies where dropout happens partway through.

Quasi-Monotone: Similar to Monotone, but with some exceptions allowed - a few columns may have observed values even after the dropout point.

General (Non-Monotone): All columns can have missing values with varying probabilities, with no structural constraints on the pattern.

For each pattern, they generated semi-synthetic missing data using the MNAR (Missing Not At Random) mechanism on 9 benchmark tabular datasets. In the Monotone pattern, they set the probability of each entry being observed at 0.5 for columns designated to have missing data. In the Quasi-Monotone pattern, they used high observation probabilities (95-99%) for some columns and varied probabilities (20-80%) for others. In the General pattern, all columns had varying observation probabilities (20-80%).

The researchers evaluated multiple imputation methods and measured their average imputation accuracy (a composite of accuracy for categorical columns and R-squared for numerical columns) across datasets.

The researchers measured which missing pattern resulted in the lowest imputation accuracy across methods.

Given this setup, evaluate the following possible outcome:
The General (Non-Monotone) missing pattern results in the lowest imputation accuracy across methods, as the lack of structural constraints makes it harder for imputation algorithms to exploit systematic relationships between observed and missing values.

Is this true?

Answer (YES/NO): YES